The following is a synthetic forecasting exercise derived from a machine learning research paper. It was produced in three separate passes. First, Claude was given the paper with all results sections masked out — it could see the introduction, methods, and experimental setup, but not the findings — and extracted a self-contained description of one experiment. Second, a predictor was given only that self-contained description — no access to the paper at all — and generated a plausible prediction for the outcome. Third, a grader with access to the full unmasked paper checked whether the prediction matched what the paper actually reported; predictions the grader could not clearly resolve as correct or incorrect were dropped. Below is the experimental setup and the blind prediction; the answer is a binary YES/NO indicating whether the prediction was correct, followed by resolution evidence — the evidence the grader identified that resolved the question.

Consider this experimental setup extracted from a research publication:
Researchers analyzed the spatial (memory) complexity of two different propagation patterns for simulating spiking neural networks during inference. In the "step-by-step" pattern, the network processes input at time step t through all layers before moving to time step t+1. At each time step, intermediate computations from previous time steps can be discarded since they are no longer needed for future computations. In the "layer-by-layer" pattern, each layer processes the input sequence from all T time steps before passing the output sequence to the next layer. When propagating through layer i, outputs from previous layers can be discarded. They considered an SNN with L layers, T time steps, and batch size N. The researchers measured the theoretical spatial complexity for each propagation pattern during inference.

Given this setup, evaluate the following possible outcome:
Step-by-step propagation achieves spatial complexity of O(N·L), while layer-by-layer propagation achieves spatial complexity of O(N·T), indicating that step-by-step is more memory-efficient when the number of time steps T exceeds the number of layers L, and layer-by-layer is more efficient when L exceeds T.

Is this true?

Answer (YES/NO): YES